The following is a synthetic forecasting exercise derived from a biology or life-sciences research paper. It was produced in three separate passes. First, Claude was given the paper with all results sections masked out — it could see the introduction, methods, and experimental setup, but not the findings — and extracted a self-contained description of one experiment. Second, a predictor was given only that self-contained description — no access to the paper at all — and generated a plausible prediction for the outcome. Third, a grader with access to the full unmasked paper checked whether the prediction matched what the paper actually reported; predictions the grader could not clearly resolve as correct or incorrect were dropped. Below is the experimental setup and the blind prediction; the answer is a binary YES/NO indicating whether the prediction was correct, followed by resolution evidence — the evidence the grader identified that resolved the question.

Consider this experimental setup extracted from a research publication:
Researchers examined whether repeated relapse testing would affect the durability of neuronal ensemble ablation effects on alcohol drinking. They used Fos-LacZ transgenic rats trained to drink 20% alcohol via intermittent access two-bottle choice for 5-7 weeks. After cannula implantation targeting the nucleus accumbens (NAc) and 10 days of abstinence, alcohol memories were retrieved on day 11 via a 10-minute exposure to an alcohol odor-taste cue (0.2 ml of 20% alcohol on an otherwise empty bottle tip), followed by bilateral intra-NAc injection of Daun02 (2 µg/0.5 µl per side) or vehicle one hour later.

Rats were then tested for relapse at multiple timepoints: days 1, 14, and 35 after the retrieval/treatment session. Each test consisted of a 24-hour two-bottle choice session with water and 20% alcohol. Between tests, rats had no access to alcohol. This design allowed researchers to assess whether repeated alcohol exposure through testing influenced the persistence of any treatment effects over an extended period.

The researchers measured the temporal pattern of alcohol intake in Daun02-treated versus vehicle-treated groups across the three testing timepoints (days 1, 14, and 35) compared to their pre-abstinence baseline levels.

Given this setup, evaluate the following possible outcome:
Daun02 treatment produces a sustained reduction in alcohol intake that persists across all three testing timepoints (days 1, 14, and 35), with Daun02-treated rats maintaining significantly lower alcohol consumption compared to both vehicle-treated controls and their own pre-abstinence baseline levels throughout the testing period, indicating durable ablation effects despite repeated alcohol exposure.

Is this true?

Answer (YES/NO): NO